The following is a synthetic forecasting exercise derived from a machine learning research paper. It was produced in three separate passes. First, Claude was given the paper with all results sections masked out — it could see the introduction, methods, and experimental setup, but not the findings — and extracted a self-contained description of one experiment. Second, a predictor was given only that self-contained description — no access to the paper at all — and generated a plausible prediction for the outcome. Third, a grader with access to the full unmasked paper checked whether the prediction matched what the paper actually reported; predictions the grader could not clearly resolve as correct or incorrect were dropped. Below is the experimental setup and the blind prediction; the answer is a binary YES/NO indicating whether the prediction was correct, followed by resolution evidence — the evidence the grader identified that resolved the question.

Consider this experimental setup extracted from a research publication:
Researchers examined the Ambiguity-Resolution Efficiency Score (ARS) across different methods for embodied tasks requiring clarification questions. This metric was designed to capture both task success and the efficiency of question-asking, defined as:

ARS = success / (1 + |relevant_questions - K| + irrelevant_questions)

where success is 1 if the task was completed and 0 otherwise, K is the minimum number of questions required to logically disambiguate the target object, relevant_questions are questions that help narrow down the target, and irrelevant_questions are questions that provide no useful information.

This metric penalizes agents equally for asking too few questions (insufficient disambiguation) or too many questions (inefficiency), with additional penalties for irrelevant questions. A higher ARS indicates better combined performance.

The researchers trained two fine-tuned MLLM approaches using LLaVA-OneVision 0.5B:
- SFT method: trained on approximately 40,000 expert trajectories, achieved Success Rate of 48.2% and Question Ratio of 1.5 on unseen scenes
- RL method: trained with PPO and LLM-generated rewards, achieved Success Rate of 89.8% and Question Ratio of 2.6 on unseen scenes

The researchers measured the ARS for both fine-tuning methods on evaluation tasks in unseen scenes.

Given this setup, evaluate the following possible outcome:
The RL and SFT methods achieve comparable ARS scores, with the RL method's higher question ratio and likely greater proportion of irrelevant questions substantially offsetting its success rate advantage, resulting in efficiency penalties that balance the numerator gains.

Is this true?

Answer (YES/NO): NO